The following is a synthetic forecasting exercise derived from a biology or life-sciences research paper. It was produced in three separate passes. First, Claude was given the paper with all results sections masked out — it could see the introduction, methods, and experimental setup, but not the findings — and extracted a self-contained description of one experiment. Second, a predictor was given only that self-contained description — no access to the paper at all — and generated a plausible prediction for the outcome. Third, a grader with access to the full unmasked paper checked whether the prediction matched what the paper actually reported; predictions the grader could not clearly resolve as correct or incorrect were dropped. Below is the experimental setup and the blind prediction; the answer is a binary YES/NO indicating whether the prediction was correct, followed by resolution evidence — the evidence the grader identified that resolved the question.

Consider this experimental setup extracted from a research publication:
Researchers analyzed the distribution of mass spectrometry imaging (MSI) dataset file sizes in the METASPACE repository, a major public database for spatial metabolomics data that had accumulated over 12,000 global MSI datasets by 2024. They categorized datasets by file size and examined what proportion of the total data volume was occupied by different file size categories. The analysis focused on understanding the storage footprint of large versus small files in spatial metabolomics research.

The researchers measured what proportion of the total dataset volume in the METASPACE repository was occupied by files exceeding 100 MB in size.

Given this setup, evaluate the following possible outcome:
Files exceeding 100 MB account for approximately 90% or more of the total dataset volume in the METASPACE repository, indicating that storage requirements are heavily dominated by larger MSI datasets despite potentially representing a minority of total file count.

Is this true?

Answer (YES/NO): NO